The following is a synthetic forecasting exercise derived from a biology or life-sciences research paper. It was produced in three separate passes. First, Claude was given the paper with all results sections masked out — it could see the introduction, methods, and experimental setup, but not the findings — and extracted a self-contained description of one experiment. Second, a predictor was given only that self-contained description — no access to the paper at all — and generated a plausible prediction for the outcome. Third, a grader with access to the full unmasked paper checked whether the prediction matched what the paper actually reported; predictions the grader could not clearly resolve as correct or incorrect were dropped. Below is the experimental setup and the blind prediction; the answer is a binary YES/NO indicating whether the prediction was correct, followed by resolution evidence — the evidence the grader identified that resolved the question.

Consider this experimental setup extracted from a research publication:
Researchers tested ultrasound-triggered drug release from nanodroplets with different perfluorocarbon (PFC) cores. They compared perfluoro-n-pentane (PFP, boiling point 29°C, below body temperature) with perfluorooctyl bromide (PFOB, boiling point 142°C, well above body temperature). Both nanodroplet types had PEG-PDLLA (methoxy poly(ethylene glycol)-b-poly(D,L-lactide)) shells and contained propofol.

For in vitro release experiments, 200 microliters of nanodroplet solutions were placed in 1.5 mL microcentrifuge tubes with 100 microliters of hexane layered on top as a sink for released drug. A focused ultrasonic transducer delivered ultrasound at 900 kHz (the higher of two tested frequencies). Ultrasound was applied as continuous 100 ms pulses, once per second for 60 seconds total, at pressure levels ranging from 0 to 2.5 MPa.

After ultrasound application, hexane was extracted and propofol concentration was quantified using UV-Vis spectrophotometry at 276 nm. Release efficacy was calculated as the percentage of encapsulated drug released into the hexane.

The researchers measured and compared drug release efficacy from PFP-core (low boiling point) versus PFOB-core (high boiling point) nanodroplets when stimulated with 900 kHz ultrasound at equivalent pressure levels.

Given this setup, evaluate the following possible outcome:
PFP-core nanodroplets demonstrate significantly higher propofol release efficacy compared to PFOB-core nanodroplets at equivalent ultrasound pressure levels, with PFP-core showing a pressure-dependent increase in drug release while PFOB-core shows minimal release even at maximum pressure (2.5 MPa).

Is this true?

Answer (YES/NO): NO